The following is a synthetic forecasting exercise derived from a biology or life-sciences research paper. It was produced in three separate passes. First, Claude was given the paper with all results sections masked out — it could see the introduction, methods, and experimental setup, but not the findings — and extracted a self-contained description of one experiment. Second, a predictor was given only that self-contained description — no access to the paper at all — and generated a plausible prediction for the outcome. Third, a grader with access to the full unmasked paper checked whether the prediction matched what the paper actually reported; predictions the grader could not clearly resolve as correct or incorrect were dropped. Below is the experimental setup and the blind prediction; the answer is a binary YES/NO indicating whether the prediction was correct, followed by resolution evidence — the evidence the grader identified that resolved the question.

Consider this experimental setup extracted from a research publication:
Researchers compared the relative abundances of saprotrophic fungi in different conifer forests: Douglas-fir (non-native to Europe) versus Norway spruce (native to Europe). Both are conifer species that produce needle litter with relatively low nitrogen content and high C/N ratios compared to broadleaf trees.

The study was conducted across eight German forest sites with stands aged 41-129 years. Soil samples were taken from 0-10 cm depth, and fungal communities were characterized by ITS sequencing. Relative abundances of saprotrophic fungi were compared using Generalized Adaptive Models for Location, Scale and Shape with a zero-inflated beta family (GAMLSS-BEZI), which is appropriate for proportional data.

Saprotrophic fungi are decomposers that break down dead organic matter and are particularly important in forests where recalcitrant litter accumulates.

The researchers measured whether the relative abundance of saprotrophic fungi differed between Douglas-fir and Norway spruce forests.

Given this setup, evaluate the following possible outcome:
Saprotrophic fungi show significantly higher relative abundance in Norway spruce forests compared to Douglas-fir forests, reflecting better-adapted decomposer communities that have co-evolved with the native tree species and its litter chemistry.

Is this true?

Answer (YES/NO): NO